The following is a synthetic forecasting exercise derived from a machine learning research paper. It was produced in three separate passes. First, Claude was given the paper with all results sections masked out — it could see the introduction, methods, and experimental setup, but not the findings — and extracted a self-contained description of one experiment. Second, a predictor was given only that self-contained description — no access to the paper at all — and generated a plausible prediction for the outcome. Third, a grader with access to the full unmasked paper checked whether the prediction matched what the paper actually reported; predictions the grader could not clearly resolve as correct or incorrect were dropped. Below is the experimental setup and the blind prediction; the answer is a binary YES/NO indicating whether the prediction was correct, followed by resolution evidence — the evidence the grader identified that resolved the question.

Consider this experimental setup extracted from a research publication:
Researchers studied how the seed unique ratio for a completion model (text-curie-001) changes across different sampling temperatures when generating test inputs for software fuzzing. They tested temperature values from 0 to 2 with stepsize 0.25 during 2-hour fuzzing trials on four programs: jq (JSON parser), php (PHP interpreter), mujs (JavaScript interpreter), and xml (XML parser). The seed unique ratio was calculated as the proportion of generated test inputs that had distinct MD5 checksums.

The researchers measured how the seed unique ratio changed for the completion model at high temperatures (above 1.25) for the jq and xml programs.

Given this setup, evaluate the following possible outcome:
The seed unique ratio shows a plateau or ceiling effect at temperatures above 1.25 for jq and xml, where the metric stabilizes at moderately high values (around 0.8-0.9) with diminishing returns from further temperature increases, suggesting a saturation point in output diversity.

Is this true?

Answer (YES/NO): NO